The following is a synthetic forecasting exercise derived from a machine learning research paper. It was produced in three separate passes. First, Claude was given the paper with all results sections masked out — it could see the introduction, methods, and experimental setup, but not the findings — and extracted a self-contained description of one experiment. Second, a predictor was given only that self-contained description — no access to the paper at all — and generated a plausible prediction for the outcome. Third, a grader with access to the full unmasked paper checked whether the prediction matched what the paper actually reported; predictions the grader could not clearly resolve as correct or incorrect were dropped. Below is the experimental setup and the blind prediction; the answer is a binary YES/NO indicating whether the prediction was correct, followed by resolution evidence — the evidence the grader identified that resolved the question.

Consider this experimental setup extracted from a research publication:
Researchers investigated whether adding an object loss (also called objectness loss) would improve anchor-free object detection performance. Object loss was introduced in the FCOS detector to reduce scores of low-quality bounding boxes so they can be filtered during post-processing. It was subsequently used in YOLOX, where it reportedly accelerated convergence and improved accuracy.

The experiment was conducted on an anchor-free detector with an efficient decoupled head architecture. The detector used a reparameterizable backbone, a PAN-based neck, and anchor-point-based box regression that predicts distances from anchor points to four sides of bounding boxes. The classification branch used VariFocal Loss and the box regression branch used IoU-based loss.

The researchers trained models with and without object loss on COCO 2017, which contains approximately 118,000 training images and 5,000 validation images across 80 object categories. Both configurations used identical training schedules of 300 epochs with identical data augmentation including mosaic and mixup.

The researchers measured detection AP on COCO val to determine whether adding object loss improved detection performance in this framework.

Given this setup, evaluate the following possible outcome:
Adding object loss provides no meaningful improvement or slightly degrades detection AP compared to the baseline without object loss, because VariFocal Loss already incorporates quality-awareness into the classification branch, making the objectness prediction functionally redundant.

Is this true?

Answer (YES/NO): NO